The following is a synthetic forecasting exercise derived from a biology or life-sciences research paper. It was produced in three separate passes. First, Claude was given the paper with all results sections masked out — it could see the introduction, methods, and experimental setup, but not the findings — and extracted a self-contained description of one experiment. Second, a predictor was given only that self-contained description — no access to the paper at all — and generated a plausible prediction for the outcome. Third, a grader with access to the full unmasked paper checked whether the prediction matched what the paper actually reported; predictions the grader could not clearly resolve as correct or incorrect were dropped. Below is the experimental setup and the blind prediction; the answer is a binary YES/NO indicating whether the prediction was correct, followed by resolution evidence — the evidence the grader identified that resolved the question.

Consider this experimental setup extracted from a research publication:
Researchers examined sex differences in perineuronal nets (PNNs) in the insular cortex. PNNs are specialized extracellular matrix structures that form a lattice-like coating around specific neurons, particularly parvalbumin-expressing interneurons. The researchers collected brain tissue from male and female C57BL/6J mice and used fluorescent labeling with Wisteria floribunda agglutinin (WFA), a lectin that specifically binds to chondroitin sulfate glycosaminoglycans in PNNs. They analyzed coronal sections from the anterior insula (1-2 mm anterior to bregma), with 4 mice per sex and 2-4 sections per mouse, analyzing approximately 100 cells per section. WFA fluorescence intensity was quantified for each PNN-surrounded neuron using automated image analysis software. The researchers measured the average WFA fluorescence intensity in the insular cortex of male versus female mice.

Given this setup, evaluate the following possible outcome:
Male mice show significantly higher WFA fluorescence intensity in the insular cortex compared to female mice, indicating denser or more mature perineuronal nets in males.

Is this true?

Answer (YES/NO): NO